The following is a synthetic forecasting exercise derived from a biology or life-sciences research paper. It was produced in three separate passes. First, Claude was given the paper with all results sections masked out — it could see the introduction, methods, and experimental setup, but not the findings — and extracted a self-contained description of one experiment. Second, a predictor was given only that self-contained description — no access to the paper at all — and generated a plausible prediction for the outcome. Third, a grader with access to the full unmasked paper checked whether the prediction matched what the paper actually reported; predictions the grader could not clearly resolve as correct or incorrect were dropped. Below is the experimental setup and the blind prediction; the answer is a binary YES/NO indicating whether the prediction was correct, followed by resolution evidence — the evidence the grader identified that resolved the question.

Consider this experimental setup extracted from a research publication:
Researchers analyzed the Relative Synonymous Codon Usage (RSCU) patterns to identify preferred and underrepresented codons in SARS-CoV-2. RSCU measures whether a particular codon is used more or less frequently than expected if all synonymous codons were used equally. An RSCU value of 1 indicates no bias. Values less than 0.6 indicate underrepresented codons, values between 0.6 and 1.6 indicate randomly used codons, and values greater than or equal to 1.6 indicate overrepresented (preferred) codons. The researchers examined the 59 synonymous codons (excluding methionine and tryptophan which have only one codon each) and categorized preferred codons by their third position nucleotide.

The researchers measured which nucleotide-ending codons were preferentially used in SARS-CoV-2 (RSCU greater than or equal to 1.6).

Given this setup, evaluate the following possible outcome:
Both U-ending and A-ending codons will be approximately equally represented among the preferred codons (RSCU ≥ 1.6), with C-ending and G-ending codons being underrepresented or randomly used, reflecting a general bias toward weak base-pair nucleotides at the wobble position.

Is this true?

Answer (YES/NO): NO